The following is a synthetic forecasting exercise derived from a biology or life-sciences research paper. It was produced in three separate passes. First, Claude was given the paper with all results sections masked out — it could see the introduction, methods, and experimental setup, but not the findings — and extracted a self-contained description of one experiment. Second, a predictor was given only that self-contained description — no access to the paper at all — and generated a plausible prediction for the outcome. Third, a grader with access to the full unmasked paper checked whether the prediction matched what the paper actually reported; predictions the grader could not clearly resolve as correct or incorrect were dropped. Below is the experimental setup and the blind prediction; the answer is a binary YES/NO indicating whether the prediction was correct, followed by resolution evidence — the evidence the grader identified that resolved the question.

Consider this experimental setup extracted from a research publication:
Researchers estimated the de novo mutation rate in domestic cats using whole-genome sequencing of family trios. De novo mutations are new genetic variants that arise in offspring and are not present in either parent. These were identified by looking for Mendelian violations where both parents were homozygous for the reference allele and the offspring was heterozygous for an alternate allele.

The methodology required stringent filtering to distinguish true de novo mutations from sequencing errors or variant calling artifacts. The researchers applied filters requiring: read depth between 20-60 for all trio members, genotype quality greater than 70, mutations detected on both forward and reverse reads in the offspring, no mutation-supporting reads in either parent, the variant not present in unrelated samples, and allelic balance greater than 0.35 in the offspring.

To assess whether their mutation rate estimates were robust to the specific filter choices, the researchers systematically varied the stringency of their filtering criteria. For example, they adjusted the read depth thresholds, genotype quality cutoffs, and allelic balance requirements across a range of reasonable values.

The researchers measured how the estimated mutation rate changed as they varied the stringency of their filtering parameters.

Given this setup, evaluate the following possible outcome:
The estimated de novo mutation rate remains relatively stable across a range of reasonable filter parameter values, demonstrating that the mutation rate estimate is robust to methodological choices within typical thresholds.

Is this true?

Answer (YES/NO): YES